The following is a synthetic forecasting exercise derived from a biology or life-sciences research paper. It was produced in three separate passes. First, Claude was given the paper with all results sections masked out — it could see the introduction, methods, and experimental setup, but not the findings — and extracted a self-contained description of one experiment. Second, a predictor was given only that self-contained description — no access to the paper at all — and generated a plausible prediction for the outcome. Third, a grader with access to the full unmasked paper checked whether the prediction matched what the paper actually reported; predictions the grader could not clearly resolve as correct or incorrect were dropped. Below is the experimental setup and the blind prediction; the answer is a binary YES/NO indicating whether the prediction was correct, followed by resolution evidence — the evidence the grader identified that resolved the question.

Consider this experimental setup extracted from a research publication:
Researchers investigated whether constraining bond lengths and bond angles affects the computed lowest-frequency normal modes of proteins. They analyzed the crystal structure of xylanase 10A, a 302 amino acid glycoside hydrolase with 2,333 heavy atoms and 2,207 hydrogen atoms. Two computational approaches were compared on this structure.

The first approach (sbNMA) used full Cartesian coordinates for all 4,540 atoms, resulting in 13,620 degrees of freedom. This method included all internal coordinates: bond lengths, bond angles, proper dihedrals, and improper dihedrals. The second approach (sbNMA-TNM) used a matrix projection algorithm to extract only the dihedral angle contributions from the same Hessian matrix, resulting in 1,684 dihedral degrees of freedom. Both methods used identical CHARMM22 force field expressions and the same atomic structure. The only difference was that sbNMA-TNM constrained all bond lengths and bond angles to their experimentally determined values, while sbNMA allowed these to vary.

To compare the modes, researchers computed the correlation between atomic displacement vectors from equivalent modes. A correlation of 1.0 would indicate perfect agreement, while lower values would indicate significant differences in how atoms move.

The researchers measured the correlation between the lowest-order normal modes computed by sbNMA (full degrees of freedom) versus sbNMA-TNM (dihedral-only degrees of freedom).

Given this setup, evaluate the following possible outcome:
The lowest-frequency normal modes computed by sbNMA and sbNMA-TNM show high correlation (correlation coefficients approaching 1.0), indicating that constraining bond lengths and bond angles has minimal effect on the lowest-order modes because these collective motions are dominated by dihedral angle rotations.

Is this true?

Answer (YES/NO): YES